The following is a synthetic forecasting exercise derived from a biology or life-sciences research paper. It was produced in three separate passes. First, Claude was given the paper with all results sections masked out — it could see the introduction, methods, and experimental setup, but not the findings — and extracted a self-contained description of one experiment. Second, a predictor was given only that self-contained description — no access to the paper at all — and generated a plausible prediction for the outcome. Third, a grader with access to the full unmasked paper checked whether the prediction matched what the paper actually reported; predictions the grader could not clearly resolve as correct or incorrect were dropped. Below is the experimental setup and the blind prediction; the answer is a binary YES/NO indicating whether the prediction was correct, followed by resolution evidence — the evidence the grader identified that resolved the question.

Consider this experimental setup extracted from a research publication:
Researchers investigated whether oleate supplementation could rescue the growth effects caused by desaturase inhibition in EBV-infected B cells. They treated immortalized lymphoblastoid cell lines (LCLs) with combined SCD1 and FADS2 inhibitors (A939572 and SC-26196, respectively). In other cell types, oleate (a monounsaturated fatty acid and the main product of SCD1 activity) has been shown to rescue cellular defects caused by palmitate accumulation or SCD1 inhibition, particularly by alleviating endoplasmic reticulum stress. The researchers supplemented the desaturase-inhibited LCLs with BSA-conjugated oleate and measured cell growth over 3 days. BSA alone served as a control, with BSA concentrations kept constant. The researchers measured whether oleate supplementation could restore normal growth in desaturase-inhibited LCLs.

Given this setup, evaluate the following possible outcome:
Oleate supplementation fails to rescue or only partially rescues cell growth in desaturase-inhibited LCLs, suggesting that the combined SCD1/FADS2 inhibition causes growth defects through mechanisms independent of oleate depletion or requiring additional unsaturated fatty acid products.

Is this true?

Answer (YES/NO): YES